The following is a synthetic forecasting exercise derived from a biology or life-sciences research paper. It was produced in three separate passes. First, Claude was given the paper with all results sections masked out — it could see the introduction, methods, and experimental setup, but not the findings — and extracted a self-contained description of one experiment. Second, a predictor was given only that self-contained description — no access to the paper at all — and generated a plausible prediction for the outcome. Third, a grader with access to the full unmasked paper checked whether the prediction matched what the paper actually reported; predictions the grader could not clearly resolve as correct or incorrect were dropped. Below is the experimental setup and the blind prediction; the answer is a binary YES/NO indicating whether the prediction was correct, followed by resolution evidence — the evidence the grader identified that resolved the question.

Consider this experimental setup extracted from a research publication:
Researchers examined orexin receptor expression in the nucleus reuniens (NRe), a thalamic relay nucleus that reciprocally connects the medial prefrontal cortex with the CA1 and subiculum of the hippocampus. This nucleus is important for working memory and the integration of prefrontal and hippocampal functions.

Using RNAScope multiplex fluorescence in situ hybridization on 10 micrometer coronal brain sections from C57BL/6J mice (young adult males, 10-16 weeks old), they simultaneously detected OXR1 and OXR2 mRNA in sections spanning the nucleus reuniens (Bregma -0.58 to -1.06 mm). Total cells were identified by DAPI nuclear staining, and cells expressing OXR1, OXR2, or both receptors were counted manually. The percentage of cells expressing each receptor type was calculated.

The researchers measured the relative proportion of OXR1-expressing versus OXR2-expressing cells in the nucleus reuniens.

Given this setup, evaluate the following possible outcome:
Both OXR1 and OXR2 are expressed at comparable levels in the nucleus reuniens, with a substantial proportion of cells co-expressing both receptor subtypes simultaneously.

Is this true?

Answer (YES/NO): NO